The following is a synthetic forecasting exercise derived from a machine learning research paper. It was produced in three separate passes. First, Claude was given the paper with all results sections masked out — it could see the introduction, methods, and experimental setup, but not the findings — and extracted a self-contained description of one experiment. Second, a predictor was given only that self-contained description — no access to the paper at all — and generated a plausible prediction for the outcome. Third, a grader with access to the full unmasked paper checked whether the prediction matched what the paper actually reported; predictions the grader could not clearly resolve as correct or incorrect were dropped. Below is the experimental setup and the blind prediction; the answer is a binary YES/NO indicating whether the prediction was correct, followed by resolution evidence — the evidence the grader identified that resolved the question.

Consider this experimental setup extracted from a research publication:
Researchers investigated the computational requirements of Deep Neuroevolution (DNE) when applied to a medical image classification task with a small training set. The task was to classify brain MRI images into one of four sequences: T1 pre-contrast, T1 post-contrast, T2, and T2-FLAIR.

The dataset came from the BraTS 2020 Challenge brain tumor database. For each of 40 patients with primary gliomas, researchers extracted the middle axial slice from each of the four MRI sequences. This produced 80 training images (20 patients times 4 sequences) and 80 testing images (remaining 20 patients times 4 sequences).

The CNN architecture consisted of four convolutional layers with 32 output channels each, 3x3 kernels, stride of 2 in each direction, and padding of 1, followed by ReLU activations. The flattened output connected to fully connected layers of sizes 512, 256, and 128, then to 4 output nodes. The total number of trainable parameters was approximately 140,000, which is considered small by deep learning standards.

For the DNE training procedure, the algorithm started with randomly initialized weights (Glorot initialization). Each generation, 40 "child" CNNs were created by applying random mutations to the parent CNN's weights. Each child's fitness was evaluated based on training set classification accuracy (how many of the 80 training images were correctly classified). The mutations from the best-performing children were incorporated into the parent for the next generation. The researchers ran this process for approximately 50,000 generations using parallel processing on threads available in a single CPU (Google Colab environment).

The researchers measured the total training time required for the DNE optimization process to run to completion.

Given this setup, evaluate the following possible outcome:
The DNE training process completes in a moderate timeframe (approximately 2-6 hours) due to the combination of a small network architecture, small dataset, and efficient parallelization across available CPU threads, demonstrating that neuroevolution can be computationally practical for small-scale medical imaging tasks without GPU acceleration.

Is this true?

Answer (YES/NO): NO